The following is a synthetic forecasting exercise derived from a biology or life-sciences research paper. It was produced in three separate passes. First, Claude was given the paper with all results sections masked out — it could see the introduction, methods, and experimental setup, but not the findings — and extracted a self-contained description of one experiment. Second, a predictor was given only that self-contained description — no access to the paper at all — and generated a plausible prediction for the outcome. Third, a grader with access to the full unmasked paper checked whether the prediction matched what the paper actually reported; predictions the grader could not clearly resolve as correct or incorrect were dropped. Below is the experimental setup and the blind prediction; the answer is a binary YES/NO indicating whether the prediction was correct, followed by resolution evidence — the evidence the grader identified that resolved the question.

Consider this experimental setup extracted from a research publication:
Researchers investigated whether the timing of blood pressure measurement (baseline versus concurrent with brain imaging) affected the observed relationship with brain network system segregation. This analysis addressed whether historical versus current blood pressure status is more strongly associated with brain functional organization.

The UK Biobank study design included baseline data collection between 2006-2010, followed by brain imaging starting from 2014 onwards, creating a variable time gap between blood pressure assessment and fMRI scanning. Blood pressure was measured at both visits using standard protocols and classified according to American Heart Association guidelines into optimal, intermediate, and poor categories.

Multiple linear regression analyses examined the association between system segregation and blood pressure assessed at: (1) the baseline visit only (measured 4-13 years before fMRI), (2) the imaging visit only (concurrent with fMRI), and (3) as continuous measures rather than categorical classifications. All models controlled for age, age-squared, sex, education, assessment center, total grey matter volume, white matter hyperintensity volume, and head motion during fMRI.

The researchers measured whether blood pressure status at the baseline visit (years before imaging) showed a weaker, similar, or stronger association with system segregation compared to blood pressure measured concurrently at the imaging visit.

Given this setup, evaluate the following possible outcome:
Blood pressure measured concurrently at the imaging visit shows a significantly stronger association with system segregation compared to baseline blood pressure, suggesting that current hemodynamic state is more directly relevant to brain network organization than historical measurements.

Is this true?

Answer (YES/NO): NO